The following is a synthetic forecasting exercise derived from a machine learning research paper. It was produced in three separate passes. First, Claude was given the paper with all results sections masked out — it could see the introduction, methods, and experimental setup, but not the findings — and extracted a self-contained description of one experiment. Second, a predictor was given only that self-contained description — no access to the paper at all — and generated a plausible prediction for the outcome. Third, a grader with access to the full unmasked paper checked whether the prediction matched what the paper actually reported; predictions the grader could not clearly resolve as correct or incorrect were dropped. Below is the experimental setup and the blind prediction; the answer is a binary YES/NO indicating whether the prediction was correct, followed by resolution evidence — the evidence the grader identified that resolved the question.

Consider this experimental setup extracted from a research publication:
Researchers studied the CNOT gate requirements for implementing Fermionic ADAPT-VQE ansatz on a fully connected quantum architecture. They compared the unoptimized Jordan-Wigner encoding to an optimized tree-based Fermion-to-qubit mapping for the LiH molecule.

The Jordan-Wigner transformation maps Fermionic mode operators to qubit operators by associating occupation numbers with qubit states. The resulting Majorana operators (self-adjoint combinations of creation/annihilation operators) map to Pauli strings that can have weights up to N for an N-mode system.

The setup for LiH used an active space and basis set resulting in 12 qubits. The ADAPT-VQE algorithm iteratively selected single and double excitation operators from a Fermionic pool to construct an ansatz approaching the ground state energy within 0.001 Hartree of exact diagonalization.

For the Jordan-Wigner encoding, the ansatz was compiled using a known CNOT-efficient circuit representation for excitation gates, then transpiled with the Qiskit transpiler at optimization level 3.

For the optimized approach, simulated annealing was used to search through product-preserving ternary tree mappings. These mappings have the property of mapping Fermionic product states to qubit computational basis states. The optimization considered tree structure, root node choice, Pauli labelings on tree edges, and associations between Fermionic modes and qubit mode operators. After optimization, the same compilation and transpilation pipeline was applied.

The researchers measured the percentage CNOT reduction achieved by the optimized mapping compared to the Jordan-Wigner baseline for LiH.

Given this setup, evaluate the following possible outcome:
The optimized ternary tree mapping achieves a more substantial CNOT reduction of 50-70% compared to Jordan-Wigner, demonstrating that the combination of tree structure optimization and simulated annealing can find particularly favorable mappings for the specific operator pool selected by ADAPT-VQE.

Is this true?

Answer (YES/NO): NO